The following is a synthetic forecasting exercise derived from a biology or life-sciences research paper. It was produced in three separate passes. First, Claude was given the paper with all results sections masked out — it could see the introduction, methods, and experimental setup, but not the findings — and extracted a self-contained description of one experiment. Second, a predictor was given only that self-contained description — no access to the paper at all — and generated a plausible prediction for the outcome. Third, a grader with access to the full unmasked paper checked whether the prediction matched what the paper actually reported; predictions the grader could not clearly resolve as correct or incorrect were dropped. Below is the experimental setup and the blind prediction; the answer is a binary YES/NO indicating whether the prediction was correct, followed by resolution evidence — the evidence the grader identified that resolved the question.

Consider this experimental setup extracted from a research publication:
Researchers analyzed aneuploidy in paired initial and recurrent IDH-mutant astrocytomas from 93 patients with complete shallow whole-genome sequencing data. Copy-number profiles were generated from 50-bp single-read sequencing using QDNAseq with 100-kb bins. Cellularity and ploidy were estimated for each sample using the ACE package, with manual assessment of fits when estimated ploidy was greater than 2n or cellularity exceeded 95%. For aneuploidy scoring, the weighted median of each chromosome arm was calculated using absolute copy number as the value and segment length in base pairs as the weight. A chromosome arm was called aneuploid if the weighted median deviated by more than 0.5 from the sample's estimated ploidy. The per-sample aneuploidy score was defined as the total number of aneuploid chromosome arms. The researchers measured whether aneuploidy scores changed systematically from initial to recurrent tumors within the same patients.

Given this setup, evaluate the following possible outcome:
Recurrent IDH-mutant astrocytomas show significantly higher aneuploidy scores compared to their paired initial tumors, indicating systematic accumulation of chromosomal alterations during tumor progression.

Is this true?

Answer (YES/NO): YES